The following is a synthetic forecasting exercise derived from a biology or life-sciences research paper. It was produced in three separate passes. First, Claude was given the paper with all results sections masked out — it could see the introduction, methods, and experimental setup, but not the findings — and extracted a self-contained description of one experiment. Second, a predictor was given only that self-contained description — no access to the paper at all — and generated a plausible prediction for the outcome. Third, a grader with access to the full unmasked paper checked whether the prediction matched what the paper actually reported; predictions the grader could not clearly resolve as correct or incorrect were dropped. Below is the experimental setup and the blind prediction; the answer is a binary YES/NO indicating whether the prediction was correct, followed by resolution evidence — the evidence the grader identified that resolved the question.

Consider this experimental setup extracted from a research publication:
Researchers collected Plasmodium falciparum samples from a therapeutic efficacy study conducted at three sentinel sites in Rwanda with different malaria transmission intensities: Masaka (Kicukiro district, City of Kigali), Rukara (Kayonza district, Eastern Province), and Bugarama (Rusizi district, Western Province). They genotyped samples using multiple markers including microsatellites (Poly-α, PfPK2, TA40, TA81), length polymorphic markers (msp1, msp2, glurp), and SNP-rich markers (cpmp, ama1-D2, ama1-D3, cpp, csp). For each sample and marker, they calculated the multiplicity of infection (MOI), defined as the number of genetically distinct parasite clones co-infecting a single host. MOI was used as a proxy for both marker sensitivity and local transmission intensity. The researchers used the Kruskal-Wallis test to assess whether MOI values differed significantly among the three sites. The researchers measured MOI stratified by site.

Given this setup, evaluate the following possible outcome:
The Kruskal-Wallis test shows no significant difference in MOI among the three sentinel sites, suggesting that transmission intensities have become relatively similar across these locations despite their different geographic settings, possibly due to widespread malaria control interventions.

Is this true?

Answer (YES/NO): NO